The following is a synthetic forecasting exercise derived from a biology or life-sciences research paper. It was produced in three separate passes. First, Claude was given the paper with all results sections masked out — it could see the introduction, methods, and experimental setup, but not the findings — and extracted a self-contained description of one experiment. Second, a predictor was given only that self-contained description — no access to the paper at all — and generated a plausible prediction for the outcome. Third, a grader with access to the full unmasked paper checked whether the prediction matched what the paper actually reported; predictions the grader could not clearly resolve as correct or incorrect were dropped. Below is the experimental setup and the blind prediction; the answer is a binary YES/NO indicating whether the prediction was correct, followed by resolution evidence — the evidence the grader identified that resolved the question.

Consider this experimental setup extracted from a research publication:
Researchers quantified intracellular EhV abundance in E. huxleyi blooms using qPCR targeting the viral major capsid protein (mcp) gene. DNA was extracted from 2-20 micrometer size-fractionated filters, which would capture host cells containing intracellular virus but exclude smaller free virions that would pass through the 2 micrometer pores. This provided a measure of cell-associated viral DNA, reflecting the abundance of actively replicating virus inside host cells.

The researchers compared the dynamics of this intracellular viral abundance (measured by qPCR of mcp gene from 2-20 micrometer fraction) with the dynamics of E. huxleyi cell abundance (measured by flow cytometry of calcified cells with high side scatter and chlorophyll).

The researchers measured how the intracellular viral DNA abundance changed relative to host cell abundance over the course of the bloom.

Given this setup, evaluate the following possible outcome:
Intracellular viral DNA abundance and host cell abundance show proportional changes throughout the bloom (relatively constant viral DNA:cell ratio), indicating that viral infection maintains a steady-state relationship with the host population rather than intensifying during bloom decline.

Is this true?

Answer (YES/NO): NO